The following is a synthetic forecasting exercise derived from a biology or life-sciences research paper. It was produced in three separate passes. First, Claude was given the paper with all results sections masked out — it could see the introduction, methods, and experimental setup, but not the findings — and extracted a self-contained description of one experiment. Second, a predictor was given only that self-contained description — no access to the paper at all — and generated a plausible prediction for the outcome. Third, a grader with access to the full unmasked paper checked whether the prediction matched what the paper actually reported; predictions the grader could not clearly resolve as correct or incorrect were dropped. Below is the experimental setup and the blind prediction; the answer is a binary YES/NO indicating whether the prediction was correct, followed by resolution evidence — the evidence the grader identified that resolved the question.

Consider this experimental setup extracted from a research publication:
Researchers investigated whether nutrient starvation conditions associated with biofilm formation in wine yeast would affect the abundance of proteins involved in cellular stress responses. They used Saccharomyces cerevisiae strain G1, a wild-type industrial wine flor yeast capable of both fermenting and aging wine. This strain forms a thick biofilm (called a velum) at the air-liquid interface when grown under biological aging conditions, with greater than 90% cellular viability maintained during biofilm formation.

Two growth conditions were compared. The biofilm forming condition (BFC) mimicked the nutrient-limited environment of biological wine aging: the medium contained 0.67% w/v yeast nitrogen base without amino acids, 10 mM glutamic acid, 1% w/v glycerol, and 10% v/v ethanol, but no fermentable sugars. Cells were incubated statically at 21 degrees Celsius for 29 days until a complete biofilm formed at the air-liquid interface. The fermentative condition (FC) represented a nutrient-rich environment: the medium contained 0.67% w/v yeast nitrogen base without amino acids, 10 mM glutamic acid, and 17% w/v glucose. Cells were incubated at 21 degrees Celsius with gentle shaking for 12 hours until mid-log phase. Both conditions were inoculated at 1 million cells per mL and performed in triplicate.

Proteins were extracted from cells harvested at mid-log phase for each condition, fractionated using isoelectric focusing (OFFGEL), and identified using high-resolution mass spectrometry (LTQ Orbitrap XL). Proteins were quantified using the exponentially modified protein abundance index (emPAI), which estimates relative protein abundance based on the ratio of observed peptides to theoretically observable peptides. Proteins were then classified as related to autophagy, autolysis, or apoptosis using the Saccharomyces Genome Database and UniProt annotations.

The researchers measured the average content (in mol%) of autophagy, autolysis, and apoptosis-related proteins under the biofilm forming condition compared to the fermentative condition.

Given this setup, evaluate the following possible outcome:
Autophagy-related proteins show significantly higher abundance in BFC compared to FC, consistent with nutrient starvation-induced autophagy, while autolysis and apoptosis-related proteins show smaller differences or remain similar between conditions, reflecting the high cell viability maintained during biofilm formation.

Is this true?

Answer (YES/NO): NO